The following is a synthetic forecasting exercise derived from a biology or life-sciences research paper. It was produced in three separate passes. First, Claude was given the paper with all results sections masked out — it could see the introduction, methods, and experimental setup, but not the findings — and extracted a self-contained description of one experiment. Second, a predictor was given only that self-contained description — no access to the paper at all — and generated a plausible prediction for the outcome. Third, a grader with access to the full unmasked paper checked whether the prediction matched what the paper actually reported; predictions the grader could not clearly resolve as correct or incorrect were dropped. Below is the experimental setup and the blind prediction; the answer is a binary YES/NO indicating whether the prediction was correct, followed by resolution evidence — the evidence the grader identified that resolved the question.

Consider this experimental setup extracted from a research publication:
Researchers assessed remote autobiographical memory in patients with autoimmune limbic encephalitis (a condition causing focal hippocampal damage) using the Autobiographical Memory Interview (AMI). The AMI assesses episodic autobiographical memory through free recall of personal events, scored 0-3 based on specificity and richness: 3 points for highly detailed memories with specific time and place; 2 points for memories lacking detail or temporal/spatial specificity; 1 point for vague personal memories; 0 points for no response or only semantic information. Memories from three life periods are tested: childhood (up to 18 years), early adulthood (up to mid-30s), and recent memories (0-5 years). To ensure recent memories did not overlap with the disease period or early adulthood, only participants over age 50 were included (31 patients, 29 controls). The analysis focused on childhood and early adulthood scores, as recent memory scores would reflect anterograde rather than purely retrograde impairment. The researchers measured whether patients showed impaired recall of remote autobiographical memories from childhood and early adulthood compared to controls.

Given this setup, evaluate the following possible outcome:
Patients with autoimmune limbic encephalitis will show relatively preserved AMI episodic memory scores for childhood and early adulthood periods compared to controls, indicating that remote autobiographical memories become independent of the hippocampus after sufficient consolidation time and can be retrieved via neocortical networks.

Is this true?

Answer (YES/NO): NO